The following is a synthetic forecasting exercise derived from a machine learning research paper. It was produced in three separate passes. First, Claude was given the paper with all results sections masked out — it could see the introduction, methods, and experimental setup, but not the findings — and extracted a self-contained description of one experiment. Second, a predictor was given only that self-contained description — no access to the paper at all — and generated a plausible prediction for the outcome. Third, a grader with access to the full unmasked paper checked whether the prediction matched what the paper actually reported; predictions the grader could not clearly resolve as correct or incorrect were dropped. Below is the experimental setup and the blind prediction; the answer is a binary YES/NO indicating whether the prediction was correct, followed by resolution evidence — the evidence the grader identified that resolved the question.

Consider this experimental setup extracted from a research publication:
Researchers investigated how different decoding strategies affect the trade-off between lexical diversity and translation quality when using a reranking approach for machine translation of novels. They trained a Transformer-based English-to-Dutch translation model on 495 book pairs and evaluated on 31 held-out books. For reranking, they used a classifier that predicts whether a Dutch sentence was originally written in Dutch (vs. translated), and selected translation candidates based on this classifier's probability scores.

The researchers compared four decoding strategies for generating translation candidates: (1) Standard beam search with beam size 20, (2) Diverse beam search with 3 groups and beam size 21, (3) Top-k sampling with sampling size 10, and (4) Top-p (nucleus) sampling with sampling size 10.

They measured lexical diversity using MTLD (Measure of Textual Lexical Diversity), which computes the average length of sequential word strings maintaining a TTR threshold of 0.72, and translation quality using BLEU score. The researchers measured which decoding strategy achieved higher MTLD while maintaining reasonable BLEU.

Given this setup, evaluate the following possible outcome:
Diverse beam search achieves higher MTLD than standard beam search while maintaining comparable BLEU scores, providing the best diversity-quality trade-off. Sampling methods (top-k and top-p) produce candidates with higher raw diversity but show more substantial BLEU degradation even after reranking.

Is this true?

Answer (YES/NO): NO